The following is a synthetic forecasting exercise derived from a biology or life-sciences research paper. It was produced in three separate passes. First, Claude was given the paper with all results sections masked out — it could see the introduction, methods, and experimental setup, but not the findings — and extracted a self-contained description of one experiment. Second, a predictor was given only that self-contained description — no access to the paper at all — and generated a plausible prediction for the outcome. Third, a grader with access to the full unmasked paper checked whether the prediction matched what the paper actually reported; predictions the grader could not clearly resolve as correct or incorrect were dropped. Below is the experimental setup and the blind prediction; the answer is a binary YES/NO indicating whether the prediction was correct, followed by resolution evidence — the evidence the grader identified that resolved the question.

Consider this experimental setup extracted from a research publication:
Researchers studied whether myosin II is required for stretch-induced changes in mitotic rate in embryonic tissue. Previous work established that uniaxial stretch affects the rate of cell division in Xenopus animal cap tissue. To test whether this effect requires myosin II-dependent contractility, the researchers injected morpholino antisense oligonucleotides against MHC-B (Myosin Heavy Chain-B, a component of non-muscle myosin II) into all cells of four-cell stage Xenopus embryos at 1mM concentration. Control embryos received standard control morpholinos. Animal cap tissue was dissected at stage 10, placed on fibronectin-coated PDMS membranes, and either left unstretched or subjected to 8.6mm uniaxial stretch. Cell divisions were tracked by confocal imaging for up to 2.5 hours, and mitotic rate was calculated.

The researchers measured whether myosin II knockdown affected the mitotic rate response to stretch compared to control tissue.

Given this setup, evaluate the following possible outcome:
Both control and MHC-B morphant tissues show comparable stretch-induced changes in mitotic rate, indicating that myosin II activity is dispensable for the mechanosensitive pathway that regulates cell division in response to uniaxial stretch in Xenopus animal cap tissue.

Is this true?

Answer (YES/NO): NO